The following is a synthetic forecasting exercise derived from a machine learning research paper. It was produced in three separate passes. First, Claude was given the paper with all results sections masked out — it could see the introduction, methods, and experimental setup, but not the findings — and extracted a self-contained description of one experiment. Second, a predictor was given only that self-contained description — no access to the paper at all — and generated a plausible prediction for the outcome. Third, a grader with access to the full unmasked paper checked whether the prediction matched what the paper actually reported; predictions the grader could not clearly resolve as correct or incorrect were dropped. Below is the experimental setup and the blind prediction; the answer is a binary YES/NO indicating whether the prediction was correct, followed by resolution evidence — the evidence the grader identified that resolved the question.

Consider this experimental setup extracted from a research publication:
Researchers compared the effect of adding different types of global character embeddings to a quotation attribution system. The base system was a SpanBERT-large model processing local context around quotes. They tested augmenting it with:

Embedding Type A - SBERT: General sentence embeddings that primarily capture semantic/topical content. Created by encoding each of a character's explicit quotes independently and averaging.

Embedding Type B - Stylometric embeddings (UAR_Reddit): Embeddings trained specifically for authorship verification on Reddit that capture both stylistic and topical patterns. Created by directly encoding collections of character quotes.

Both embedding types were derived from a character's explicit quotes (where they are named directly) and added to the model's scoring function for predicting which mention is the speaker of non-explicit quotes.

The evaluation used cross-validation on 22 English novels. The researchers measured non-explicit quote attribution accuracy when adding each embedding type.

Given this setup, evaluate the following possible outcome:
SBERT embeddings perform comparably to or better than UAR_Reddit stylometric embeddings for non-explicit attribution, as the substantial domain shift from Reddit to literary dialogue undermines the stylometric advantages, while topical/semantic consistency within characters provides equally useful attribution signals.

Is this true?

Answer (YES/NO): NO